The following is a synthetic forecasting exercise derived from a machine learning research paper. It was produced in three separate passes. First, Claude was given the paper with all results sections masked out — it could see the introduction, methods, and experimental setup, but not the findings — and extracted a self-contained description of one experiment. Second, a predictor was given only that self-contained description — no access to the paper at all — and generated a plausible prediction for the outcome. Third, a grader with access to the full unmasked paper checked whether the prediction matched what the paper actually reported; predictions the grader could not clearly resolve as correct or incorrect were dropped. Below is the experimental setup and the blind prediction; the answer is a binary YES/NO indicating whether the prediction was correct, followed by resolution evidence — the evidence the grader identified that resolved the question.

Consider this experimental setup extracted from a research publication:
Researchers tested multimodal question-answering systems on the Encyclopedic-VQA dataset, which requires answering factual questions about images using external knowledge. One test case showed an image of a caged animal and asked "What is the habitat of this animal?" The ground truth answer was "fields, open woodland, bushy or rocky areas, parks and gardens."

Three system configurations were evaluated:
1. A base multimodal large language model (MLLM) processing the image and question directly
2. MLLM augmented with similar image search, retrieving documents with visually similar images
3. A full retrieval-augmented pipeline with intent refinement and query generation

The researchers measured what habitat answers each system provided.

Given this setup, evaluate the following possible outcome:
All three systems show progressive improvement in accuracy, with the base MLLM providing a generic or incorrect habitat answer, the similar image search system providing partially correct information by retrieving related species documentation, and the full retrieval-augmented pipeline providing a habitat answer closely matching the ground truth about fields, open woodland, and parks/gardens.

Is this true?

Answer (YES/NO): NO